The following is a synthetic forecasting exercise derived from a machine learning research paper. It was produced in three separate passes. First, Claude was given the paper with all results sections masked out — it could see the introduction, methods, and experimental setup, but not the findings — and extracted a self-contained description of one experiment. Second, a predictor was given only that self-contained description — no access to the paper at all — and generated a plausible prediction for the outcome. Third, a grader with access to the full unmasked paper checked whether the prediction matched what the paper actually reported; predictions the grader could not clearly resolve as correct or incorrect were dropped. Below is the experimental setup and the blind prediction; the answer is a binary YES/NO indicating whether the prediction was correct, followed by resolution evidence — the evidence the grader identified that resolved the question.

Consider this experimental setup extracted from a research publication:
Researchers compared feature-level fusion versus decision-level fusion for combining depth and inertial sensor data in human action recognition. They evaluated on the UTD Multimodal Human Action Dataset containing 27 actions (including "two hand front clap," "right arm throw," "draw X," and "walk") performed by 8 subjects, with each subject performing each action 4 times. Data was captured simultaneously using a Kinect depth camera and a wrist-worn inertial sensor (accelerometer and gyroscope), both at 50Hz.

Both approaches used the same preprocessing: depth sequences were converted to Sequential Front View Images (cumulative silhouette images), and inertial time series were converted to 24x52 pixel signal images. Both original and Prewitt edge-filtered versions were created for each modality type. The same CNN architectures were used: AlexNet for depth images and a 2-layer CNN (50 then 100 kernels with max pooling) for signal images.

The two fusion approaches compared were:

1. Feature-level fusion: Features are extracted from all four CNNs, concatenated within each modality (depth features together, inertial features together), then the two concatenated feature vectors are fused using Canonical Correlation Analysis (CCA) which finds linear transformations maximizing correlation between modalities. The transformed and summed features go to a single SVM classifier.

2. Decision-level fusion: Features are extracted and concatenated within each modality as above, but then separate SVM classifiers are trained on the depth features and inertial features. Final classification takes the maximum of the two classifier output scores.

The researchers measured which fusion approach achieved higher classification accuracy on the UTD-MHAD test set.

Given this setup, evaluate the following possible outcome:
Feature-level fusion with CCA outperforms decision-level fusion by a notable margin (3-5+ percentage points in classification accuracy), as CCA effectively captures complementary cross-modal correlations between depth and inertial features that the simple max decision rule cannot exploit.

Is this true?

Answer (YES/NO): NO